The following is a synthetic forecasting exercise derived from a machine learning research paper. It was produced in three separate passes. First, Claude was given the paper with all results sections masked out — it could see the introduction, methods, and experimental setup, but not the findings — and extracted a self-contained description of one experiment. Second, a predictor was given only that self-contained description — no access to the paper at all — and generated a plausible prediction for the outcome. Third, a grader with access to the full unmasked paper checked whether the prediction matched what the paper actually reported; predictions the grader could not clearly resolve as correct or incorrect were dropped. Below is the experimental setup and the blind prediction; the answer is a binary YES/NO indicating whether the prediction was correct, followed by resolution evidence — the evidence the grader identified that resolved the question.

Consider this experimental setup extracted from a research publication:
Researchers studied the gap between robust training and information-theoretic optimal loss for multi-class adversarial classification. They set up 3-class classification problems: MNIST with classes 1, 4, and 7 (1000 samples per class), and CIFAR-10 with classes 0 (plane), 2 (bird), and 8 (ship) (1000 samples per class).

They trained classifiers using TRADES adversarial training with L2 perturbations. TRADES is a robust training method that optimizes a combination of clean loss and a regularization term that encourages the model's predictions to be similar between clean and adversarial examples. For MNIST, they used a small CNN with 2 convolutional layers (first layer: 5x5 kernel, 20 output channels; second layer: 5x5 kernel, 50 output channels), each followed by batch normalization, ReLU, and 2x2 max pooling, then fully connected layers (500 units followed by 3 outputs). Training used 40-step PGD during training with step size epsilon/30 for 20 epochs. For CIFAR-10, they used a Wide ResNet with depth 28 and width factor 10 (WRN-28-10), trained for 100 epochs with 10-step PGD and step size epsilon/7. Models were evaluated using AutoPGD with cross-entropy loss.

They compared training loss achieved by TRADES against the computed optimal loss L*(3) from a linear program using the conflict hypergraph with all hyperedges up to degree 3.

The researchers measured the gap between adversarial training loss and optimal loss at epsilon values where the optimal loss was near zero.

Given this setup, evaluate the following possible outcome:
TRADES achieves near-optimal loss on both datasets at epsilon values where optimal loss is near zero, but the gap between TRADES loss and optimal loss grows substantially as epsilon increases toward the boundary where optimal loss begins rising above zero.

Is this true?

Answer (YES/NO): NO